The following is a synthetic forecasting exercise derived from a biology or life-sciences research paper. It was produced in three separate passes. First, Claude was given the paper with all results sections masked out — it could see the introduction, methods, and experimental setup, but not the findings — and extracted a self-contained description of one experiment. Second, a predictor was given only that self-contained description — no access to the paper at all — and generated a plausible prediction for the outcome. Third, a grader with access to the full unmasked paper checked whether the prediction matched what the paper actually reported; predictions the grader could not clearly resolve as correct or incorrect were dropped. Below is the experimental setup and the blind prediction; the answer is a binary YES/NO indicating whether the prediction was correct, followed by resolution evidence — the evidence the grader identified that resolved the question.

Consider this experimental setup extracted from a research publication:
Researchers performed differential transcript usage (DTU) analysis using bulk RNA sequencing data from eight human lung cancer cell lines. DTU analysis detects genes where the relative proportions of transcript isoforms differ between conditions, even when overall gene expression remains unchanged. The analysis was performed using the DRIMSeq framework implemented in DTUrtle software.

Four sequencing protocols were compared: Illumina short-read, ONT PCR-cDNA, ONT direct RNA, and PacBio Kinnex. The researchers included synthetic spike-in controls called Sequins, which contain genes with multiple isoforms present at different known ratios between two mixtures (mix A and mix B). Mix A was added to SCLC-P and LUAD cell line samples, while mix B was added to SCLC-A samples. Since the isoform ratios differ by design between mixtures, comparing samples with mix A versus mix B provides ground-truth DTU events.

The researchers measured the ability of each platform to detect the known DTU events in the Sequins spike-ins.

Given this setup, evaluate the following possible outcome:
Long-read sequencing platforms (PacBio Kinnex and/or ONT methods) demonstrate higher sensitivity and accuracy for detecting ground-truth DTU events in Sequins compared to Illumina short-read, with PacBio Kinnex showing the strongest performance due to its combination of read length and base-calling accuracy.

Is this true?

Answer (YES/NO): NO